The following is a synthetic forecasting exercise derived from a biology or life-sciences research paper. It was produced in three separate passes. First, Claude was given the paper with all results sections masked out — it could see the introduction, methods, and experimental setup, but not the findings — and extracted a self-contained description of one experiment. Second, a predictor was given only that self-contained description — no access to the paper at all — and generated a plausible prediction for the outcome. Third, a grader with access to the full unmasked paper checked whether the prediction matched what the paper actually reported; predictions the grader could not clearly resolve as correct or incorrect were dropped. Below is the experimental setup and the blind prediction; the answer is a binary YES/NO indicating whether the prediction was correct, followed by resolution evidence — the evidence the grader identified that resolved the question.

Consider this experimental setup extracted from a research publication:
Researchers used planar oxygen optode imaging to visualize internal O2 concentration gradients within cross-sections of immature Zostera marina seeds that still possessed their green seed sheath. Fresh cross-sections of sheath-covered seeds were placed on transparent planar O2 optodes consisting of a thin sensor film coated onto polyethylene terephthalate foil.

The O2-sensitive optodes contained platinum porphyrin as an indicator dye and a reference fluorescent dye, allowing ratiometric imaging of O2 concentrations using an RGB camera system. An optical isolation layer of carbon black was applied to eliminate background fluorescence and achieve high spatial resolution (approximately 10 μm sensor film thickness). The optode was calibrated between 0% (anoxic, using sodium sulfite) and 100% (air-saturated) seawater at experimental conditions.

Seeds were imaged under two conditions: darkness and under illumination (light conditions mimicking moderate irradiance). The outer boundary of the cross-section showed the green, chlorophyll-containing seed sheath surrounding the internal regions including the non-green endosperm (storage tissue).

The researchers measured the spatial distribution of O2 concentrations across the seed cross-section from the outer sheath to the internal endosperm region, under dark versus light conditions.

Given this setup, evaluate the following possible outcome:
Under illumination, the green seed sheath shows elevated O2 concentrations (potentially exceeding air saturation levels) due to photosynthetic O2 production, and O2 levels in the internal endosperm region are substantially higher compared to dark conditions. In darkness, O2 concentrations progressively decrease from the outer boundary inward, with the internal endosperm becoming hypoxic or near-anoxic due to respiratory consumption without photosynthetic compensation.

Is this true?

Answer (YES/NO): YES